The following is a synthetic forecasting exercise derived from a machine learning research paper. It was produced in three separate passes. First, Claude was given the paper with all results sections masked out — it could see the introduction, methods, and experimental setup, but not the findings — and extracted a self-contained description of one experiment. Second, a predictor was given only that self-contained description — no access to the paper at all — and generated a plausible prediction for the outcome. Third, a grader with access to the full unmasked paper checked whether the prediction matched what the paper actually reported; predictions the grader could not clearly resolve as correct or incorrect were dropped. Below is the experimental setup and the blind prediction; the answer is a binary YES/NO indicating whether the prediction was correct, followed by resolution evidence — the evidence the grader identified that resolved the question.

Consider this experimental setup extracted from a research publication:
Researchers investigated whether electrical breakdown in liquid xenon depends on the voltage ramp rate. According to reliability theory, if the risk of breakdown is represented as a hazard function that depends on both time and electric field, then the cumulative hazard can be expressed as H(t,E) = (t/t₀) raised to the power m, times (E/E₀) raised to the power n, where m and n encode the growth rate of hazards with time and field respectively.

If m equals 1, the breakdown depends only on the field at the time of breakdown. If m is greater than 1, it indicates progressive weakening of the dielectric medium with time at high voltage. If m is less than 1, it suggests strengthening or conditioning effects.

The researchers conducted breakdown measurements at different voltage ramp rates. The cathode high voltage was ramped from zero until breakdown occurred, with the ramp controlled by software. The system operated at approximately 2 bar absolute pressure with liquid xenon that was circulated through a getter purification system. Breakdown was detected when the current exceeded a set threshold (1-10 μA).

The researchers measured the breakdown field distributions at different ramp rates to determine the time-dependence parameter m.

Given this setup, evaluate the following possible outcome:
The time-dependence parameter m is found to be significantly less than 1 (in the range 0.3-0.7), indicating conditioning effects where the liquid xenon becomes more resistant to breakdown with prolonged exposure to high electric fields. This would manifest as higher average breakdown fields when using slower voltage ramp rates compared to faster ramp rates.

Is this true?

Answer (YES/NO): NO